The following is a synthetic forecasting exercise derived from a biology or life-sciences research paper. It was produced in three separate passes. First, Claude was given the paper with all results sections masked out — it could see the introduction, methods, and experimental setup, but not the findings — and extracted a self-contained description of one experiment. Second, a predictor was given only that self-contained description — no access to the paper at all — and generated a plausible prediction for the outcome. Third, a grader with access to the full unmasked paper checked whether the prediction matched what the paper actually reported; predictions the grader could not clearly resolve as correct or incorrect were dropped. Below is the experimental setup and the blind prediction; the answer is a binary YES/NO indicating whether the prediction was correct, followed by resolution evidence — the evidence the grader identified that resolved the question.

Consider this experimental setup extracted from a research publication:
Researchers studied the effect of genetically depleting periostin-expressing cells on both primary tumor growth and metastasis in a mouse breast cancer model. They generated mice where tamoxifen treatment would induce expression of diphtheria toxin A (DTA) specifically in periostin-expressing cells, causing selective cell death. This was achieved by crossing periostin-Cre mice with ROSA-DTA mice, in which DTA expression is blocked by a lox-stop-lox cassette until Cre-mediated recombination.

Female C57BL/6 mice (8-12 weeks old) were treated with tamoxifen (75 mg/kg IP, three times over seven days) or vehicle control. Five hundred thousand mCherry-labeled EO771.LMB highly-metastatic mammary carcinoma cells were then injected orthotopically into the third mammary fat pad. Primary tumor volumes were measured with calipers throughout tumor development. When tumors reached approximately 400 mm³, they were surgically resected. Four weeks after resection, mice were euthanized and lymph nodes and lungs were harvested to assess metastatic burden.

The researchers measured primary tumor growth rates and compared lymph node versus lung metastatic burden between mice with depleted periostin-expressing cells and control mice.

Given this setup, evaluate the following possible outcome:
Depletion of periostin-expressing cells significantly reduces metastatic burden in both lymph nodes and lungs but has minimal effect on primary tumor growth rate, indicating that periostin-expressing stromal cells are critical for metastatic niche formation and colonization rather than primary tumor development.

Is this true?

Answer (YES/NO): NO